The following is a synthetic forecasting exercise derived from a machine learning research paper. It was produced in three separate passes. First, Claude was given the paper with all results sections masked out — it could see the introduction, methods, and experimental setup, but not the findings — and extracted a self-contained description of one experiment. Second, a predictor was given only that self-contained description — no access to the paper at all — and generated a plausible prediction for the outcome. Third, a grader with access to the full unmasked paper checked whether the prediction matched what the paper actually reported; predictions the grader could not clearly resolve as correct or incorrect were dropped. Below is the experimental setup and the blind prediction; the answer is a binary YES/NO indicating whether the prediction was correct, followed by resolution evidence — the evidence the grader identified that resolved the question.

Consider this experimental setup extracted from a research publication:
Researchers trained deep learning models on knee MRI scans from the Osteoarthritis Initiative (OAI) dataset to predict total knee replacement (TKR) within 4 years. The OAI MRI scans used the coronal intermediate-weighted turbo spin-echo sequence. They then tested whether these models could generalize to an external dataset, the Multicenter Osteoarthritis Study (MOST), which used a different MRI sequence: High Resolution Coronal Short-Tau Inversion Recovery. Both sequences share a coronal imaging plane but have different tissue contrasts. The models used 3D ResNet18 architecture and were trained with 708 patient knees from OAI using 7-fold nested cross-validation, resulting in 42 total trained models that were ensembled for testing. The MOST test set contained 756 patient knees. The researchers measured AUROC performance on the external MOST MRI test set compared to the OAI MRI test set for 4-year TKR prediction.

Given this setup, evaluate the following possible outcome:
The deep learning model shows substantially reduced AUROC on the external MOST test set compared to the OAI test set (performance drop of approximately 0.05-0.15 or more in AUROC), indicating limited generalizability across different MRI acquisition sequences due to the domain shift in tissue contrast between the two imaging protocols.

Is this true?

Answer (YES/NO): YES